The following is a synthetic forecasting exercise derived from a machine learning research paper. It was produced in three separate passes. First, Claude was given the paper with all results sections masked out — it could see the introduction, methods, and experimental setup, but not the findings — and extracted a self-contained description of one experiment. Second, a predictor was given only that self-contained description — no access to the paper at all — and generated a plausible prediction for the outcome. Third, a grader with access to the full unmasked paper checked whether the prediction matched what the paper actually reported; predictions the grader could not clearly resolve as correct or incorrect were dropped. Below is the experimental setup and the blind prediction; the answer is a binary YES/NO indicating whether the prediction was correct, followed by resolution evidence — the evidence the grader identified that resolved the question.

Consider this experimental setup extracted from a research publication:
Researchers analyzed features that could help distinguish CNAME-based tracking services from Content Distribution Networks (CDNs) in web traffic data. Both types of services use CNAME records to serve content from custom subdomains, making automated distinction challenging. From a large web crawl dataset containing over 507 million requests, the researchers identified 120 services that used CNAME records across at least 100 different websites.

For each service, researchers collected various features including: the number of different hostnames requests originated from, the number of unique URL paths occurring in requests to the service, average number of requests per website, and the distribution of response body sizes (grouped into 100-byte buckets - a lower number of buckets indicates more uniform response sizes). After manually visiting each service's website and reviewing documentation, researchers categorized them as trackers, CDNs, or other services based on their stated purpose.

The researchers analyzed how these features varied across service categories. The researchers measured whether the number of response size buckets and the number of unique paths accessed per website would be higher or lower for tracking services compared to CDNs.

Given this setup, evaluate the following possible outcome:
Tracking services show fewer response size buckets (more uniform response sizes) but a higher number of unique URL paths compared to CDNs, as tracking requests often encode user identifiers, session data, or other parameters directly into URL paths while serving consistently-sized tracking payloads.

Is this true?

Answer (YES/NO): NO